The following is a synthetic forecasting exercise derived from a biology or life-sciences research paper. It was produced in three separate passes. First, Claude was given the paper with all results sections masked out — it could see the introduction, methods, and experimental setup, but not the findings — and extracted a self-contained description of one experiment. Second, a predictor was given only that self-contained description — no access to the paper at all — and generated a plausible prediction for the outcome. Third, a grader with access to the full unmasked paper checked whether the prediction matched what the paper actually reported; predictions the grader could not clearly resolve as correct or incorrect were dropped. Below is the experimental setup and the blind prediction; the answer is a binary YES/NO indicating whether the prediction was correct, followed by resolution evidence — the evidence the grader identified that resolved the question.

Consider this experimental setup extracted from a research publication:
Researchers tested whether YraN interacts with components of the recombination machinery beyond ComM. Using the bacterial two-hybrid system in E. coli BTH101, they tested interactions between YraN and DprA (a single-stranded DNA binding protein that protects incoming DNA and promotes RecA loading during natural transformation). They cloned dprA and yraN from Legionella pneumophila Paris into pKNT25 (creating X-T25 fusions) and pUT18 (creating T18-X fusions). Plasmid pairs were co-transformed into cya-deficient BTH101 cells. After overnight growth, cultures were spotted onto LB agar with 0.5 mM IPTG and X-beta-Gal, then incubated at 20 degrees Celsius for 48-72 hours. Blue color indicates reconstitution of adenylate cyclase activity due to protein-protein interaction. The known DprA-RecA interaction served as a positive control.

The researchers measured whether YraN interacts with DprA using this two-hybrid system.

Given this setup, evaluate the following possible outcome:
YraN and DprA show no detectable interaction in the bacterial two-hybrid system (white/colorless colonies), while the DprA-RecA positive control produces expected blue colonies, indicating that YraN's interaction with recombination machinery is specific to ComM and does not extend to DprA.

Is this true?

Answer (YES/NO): NO